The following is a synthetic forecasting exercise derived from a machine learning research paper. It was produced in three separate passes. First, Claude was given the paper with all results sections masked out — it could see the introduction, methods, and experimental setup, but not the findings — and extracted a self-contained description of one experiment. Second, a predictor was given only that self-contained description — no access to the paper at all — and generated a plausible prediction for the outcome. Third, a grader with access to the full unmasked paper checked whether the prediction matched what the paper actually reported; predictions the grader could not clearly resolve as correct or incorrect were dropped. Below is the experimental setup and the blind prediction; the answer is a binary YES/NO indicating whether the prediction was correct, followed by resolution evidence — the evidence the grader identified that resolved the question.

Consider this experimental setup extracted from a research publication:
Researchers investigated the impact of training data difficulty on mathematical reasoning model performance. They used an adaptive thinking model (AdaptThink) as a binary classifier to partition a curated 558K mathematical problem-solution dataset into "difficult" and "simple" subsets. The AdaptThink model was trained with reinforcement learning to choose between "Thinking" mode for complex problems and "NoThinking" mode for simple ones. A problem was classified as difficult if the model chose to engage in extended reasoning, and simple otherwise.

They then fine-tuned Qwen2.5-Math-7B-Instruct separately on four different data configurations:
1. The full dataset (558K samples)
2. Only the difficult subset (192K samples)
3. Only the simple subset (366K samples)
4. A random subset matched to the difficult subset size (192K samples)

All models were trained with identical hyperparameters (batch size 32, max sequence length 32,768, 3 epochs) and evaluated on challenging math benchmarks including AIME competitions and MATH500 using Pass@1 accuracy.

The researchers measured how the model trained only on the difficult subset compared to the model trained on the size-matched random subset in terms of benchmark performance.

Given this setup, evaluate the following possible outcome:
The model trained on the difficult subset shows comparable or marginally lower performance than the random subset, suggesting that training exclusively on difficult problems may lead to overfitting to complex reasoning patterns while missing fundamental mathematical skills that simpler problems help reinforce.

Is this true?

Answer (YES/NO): NO